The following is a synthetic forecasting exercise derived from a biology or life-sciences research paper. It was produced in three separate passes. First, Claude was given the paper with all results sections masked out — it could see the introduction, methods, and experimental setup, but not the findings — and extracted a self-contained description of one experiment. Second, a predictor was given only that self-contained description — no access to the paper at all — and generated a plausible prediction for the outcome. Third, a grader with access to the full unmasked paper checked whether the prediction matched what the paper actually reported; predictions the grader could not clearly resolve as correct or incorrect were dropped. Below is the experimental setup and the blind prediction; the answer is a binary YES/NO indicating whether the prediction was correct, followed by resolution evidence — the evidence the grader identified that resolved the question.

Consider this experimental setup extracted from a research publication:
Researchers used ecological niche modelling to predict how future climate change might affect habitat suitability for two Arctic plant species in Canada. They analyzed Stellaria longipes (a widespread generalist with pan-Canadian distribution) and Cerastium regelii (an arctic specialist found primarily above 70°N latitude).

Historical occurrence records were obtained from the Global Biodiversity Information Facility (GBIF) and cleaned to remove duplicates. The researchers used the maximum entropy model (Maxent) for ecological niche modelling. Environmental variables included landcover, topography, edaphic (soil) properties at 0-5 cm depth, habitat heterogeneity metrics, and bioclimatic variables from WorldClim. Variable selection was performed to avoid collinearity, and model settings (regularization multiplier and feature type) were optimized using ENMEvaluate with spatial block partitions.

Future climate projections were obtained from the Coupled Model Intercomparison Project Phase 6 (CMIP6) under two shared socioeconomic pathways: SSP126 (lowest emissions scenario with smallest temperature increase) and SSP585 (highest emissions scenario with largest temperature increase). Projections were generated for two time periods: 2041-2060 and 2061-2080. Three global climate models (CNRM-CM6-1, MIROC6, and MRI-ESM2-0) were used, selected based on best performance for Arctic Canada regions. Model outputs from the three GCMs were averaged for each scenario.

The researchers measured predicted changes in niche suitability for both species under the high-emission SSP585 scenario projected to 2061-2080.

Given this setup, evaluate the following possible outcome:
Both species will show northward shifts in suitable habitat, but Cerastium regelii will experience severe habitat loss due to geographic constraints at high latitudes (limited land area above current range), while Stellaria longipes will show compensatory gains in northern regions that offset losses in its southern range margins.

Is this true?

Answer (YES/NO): NO